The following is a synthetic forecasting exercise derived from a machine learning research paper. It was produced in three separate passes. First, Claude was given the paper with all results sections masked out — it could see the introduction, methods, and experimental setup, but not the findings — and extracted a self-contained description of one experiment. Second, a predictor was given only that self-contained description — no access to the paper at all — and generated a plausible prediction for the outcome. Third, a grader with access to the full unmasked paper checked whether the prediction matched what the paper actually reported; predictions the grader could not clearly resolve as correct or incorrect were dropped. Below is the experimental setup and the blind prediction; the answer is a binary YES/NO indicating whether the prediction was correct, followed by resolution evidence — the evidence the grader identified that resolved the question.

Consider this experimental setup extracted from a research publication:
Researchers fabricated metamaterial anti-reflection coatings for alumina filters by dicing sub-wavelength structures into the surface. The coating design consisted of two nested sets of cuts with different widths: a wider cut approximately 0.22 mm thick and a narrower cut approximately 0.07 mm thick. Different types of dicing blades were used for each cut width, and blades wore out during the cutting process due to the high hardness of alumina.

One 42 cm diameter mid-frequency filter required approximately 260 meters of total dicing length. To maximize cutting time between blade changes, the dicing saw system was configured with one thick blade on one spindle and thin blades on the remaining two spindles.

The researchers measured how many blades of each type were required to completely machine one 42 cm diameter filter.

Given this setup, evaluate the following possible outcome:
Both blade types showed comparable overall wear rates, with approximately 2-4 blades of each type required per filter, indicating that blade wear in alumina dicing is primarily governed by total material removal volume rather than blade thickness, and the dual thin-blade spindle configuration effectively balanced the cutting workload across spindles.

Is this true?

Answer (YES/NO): NO